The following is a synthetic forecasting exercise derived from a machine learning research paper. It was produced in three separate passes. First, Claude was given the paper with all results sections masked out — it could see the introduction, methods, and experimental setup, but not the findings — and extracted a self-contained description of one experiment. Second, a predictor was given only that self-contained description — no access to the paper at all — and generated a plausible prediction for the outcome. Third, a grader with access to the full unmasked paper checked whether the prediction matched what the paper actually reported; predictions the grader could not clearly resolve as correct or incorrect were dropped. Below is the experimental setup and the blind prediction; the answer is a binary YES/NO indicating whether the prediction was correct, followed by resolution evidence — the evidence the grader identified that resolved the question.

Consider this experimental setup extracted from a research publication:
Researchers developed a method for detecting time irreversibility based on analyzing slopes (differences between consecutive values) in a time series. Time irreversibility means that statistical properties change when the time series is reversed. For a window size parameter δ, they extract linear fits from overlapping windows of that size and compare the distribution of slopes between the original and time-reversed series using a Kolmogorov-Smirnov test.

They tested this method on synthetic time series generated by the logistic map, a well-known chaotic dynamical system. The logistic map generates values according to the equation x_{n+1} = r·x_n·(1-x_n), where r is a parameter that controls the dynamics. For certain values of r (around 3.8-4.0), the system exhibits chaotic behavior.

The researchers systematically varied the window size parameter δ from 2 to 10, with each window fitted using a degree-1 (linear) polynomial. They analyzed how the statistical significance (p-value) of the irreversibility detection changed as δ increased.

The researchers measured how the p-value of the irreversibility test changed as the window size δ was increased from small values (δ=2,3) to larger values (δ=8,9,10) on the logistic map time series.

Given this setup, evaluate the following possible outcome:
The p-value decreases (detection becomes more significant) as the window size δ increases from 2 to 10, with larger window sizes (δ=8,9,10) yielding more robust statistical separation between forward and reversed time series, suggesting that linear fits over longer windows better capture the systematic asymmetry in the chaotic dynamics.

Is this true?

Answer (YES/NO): NO